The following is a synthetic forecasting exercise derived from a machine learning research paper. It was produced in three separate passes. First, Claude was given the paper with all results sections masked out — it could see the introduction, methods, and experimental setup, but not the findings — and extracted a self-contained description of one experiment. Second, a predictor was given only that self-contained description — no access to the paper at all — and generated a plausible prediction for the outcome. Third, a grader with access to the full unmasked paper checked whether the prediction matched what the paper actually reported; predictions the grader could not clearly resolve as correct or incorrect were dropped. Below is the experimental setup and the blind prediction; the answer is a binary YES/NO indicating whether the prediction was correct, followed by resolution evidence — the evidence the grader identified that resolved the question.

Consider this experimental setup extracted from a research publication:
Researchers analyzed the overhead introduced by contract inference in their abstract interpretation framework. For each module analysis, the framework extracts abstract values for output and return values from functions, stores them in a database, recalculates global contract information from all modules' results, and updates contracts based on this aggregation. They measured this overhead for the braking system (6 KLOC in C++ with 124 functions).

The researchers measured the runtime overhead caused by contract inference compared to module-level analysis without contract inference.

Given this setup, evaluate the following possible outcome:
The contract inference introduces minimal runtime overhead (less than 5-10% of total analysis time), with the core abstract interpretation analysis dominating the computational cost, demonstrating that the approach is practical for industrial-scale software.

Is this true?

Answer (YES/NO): NO